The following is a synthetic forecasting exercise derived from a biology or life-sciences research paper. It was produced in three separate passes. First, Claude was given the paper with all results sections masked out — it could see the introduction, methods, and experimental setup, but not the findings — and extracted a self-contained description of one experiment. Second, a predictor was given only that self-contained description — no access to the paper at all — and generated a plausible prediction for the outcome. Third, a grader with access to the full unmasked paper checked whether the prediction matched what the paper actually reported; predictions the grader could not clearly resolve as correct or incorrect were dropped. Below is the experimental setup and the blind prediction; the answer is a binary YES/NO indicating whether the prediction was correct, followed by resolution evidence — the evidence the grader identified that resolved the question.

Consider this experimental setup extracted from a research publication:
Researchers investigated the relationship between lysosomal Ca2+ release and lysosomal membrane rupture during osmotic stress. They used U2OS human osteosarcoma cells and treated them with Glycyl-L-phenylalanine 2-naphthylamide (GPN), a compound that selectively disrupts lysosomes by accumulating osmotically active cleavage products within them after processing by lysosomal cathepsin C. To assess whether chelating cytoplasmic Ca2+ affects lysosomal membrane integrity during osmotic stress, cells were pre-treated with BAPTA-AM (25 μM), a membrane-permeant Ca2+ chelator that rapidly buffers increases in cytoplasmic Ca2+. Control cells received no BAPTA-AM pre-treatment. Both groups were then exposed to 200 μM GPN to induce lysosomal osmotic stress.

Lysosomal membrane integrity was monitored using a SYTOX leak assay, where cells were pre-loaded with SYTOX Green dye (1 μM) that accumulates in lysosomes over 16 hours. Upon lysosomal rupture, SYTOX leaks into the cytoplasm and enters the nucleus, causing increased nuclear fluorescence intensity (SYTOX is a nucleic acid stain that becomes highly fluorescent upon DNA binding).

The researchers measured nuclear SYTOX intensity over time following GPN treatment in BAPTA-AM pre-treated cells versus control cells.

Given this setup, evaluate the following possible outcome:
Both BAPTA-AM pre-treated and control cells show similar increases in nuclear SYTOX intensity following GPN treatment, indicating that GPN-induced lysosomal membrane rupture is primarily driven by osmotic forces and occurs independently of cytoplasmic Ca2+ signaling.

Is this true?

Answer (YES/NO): NO